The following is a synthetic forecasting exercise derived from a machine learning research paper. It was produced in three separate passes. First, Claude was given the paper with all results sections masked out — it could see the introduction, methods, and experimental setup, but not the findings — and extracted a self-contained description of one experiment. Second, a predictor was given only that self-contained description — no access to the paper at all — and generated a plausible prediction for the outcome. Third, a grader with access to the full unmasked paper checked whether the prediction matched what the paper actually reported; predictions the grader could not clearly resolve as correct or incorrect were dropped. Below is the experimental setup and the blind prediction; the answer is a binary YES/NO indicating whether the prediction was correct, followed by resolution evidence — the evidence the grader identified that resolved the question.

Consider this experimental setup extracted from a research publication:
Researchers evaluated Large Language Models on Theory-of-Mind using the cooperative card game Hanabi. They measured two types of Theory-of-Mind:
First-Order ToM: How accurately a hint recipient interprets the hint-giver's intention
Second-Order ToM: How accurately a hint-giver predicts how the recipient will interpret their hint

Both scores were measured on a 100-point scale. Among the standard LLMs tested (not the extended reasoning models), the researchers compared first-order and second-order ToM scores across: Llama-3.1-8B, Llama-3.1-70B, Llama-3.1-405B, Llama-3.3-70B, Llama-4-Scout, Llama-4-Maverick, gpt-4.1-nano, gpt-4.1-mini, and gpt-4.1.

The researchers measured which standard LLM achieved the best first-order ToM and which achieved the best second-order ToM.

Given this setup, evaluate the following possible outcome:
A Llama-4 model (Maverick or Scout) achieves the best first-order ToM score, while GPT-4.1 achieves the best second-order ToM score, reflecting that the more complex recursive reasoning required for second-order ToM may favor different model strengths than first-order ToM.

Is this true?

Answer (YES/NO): NO